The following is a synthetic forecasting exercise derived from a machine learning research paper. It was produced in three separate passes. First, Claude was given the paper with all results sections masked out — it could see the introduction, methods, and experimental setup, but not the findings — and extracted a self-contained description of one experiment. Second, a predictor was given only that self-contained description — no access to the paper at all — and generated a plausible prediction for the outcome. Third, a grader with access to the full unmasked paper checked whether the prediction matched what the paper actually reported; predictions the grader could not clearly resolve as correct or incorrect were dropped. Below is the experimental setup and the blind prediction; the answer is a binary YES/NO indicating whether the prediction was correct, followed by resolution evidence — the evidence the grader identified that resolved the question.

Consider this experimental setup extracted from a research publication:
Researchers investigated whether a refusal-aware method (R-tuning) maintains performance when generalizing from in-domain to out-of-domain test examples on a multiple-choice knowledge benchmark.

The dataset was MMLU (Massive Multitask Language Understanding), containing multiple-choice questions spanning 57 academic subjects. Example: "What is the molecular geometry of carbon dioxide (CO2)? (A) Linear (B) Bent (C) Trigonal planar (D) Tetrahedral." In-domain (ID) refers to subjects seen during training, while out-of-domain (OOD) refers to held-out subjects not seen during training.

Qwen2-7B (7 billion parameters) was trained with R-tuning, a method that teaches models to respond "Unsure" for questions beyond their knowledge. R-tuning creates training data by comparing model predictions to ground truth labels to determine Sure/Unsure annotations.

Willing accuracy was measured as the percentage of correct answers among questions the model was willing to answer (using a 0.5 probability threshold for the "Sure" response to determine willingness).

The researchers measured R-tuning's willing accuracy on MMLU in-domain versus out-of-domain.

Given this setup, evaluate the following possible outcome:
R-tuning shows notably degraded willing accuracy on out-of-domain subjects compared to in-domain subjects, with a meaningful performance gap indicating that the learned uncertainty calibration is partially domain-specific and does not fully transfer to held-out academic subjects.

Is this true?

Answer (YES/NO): NO